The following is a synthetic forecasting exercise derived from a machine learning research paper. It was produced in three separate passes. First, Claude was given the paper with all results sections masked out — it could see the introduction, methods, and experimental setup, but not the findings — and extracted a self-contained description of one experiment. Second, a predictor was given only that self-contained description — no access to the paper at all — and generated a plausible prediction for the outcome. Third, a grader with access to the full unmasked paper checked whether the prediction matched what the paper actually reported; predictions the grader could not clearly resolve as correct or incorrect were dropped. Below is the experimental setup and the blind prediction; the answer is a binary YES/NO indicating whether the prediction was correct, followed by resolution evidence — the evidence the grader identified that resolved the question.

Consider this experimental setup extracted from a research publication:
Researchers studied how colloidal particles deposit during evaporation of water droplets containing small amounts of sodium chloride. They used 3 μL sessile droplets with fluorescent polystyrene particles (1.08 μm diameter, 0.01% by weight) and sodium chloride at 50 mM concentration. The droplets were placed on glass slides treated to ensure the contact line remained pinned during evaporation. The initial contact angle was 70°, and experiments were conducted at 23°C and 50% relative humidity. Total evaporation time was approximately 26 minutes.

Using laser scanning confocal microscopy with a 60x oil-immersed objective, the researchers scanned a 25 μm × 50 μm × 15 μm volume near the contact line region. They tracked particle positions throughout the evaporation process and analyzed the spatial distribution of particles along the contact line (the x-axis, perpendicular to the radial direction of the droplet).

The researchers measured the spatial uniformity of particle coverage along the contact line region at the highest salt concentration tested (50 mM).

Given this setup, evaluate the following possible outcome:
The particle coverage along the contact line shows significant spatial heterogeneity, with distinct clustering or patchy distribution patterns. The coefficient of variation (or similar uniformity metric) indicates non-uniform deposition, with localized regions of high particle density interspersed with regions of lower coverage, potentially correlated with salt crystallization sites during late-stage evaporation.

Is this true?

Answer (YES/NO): NO